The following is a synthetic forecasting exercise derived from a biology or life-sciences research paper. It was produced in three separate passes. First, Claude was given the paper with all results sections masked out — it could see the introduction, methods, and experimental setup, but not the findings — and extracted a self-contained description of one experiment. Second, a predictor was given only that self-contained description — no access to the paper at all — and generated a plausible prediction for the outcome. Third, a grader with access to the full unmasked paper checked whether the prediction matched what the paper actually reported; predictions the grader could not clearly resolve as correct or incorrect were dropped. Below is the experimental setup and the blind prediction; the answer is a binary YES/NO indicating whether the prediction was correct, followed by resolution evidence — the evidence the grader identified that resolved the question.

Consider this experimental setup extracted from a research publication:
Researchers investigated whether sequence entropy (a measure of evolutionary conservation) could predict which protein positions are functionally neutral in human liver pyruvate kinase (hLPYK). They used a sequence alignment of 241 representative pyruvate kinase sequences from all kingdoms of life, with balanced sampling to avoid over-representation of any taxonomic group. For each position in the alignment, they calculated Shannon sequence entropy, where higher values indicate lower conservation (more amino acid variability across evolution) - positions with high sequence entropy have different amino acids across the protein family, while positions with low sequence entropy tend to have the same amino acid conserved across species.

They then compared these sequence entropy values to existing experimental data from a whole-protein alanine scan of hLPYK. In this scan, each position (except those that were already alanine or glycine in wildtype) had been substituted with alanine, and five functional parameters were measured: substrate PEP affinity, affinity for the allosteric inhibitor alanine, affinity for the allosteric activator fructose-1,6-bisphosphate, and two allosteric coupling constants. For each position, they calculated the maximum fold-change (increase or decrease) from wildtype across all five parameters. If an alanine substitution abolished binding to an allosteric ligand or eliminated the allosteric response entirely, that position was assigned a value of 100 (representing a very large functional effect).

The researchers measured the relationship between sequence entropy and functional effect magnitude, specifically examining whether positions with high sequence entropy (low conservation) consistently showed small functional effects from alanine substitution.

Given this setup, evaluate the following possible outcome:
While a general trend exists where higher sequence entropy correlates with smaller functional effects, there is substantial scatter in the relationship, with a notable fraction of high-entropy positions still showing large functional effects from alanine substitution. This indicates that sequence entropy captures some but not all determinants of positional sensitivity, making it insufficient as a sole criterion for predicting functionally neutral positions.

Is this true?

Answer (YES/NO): NO